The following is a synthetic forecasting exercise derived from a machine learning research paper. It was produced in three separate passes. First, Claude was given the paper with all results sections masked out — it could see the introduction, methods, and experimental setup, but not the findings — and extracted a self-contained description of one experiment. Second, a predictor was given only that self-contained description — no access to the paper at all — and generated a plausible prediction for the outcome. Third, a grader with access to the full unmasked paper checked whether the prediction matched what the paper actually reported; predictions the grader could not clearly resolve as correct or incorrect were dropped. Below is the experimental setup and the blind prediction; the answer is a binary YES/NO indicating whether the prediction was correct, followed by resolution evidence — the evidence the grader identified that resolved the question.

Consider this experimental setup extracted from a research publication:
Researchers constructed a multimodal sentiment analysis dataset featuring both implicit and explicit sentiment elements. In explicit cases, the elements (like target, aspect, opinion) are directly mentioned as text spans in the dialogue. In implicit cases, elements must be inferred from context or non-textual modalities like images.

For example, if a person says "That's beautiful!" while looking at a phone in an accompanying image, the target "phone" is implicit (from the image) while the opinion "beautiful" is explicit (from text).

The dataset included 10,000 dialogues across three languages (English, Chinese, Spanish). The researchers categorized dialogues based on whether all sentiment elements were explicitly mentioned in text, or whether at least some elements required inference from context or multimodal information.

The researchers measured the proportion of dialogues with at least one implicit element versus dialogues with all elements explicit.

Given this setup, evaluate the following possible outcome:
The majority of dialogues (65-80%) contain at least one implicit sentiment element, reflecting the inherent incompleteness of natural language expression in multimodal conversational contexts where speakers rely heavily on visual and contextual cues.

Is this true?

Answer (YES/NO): NO